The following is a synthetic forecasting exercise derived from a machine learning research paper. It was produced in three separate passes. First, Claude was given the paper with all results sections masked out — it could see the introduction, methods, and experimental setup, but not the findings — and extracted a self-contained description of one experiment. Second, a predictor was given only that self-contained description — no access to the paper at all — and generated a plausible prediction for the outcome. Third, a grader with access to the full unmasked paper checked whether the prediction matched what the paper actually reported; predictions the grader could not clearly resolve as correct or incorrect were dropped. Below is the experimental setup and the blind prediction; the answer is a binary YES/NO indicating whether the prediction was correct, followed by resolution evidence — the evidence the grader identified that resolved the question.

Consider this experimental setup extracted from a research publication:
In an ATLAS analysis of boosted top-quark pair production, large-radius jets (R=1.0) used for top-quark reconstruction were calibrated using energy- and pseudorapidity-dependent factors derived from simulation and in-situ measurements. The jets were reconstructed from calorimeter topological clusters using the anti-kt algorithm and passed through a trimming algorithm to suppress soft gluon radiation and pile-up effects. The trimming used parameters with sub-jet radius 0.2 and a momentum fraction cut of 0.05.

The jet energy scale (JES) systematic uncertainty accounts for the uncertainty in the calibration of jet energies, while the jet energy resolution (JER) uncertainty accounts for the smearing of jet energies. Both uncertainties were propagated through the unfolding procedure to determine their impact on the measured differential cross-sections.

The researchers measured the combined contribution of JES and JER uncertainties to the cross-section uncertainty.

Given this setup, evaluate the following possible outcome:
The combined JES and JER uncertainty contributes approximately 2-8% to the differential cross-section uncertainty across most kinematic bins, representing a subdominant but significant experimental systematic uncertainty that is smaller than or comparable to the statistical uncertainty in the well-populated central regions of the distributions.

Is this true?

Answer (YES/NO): NO